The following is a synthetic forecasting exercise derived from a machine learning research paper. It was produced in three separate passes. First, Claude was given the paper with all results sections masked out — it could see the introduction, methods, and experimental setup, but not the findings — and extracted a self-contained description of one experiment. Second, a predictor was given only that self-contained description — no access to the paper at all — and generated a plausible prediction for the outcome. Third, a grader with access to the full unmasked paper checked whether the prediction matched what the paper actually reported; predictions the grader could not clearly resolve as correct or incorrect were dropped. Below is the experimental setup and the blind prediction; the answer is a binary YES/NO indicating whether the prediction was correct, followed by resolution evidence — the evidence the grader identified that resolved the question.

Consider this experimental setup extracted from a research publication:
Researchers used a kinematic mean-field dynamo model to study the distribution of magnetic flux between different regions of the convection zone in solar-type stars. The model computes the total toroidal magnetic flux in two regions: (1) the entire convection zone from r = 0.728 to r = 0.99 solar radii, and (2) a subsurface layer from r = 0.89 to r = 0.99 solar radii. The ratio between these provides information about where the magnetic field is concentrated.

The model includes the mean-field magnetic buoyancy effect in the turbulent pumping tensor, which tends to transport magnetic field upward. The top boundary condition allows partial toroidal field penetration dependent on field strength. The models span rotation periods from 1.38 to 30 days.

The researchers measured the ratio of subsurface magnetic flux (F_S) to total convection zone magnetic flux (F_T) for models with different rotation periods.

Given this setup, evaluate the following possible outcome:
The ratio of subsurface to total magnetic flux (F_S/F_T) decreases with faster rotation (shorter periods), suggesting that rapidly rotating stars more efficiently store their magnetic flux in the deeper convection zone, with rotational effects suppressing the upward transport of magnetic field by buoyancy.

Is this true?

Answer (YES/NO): NO